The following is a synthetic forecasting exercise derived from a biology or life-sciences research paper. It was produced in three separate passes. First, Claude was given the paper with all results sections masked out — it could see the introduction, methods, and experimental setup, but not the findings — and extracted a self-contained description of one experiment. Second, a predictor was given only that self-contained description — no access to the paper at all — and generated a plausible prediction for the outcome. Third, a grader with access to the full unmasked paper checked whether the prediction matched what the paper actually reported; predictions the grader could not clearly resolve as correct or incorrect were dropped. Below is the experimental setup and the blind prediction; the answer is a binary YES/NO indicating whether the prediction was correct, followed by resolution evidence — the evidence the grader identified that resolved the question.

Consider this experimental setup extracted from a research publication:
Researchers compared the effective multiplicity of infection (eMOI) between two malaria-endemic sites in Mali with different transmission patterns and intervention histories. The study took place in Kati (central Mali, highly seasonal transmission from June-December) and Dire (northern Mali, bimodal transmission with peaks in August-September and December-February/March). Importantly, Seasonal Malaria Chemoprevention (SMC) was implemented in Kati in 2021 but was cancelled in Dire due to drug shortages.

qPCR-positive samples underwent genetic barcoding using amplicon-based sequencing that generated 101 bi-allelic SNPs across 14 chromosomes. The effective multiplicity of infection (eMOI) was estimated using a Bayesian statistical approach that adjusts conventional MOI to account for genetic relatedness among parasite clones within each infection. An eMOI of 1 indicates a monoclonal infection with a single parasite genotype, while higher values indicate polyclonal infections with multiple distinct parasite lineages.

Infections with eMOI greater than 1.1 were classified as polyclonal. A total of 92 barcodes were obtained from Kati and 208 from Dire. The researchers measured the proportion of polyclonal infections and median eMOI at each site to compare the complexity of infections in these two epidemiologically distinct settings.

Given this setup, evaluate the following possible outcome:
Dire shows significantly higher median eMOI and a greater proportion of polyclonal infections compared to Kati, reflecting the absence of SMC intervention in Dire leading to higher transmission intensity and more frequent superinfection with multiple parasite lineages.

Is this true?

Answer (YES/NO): NO